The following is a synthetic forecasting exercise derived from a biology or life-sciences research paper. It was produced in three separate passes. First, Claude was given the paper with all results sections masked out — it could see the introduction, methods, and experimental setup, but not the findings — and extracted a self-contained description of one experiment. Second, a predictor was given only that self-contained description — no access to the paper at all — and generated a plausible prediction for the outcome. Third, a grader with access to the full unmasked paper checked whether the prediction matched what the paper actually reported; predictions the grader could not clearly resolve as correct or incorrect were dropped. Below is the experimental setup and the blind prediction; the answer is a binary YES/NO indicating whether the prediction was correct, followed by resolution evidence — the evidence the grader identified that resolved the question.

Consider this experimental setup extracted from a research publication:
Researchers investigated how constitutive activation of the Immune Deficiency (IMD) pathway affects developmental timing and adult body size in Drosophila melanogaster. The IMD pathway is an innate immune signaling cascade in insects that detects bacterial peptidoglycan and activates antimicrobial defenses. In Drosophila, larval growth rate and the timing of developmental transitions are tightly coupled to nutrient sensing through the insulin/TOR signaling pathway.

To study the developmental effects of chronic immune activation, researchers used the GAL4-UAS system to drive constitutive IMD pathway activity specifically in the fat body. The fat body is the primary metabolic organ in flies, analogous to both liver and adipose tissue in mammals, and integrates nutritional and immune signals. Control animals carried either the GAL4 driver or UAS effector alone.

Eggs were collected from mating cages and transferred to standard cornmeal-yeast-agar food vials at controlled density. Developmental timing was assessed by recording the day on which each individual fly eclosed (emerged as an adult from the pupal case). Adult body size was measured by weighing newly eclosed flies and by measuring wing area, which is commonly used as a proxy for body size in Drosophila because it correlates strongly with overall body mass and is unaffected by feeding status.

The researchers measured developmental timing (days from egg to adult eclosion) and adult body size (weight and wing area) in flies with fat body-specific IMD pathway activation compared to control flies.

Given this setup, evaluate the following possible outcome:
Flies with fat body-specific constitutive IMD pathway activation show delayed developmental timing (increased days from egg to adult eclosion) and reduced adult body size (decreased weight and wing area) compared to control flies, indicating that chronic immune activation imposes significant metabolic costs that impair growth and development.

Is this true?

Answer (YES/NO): YES